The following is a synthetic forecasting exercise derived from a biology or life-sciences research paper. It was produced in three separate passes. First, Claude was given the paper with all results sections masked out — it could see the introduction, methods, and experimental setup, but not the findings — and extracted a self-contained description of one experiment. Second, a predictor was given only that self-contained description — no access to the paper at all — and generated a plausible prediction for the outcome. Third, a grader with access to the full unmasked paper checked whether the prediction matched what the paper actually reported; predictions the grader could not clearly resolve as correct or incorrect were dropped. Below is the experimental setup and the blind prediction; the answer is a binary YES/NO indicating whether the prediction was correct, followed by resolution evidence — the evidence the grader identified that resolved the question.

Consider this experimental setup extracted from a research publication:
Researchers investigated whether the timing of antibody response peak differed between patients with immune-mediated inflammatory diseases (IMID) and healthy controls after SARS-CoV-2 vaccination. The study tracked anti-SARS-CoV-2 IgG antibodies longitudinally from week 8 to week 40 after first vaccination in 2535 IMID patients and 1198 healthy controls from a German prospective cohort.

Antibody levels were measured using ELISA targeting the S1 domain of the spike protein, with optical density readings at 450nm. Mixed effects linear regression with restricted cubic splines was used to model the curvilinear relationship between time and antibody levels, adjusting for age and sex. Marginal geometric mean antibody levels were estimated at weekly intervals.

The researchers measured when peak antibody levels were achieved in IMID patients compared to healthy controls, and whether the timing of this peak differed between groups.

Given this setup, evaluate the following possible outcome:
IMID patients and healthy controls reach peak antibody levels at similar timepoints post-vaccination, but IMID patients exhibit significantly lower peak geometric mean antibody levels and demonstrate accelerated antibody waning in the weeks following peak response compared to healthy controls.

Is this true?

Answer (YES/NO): NO